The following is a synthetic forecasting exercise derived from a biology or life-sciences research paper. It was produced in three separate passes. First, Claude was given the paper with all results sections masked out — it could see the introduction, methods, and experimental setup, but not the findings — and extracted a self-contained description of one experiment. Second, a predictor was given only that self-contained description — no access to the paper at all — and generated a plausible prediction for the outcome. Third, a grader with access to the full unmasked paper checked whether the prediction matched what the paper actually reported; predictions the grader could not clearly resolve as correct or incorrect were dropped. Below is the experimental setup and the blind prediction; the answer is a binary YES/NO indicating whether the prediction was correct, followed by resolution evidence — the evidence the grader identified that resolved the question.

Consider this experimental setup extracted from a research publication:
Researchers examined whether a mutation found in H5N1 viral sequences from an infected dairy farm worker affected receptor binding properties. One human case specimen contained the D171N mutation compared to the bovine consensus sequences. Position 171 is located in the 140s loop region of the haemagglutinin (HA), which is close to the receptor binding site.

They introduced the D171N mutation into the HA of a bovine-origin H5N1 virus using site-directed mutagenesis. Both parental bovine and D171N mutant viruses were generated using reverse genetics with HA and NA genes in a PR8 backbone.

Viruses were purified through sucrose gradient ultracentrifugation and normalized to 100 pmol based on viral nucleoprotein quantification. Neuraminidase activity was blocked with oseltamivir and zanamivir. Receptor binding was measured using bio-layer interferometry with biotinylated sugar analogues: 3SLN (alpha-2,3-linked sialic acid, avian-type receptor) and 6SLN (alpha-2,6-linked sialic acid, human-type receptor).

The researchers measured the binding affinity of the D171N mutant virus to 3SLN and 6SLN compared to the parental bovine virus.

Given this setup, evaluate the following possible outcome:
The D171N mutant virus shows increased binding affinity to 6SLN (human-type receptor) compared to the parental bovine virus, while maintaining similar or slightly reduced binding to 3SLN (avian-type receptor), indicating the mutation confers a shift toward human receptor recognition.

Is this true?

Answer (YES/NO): NO